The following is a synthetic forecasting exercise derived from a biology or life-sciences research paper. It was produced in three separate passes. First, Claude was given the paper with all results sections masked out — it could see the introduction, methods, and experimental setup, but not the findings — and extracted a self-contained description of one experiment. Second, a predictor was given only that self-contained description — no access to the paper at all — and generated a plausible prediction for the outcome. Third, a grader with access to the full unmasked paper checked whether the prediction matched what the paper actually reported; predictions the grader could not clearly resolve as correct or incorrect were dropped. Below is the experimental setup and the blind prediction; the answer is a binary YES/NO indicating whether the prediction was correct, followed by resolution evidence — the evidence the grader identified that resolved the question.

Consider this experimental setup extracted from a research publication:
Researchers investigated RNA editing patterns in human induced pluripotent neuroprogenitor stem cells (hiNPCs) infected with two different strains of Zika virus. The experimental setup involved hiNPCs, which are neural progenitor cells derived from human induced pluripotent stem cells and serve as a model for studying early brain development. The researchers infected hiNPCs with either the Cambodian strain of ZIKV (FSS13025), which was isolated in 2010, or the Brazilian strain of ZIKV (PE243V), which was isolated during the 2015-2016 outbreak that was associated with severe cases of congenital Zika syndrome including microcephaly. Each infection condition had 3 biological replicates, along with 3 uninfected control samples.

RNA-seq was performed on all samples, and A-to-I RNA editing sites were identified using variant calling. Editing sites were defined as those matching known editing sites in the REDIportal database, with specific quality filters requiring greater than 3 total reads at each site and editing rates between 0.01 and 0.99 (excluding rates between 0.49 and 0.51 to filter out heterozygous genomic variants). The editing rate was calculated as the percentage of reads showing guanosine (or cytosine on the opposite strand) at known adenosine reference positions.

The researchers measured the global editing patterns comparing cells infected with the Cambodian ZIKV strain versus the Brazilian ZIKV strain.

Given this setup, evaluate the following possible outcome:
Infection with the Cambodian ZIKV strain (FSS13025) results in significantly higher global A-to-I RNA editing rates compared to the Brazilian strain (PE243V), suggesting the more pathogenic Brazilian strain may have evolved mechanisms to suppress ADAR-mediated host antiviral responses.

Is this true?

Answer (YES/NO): NO